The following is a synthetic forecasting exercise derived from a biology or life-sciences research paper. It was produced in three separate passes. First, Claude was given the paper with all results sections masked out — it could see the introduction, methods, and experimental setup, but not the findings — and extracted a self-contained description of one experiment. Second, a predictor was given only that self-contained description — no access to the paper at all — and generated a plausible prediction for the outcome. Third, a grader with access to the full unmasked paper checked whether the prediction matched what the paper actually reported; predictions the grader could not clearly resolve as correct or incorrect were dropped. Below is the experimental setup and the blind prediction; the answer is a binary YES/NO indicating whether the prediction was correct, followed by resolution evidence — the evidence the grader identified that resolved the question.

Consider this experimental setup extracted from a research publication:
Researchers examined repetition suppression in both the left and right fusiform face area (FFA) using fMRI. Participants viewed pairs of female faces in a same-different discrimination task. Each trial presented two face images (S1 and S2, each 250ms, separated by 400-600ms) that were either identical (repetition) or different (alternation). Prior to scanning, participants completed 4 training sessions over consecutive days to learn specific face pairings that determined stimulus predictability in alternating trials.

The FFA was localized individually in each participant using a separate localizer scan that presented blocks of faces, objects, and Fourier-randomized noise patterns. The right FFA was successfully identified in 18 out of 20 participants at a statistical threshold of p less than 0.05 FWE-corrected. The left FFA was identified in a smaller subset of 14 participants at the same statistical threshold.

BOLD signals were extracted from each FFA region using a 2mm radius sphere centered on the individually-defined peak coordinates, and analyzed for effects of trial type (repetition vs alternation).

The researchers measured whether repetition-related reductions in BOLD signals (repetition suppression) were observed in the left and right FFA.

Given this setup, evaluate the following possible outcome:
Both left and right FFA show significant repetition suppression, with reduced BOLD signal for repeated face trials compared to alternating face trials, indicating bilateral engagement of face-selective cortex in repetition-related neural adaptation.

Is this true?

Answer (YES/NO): YES